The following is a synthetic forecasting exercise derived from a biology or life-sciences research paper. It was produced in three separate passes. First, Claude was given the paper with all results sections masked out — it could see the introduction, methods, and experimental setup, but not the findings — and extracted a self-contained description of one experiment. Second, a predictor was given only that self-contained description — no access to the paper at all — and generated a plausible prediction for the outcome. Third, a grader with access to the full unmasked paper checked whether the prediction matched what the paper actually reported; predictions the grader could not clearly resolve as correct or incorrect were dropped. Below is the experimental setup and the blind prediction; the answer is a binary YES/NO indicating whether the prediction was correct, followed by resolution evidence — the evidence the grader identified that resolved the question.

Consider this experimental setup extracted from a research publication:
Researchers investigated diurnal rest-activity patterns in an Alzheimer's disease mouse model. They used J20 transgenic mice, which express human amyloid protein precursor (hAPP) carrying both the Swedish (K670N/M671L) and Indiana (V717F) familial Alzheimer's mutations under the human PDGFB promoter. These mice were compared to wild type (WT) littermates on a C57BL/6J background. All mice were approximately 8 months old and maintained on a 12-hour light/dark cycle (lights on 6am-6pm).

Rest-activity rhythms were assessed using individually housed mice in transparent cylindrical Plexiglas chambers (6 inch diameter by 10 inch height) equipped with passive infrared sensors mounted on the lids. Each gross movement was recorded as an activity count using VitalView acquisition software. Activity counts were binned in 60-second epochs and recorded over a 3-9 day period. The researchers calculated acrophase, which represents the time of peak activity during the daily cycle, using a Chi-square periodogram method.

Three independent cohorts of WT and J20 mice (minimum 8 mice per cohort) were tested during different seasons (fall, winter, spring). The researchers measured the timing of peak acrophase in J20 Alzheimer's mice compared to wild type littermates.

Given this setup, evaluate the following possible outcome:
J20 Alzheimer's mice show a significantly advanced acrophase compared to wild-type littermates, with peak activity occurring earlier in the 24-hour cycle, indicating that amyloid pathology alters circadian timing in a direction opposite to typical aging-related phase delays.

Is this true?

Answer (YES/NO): NO